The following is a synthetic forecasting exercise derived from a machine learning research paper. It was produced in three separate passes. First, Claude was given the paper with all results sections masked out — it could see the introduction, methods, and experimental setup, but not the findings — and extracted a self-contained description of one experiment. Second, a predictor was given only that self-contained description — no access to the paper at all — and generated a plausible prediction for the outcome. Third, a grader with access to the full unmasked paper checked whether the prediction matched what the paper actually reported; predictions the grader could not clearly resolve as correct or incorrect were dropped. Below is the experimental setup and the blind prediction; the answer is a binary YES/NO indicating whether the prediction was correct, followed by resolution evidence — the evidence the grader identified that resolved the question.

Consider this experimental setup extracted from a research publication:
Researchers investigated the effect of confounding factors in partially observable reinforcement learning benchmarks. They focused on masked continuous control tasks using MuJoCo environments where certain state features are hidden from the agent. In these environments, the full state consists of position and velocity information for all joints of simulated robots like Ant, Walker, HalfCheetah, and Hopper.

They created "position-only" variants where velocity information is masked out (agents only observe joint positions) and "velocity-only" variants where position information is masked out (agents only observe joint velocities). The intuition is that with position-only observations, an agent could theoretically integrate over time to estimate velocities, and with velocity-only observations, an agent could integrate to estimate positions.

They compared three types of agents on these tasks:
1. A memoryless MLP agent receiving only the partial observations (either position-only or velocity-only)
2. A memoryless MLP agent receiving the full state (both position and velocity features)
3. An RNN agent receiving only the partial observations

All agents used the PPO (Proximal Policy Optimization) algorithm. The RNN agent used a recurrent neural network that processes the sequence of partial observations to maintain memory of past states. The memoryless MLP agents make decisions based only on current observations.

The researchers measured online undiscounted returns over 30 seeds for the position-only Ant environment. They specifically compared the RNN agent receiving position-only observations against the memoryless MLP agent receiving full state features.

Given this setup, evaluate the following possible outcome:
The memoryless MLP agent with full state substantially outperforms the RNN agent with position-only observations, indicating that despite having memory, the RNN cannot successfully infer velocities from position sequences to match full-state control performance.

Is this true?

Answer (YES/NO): NO